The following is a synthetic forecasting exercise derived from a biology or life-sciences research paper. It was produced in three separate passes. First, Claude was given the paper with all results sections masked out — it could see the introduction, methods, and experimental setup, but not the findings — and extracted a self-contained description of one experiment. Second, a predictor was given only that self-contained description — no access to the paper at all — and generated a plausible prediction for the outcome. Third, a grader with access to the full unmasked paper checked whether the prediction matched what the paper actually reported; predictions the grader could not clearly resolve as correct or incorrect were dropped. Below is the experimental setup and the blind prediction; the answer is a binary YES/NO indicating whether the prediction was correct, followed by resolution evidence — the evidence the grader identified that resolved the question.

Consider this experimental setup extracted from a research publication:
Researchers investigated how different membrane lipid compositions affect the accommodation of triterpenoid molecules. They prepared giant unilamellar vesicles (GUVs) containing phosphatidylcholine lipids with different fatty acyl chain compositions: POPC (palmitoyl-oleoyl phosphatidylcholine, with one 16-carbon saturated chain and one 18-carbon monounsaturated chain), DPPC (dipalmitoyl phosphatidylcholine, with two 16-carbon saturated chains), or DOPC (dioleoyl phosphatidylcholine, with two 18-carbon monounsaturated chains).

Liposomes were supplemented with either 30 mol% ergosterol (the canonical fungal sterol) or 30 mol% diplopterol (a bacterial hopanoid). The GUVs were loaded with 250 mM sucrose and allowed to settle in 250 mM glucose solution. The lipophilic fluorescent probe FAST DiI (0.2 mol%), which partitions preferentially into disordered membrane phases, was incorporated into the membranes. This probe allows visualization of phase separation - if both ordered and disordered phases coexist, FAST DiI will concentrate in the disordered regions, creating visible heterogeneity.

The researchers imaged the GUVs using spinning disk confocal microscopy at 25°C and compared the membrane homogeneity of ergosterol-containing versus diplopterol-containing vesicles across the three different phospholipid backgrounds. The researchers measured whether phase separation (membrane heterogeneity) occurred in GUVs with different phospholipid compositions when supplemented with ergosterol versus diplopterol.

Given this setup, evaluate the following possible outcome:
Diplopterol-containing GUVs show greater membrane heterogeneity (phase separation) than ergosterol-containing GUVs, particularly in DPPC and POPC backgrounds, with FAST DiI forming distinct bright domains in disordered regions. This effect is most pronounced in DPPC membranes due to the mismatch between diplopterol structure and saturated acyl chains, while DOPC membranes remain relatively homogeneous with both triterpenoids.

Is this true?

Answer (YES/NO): NO